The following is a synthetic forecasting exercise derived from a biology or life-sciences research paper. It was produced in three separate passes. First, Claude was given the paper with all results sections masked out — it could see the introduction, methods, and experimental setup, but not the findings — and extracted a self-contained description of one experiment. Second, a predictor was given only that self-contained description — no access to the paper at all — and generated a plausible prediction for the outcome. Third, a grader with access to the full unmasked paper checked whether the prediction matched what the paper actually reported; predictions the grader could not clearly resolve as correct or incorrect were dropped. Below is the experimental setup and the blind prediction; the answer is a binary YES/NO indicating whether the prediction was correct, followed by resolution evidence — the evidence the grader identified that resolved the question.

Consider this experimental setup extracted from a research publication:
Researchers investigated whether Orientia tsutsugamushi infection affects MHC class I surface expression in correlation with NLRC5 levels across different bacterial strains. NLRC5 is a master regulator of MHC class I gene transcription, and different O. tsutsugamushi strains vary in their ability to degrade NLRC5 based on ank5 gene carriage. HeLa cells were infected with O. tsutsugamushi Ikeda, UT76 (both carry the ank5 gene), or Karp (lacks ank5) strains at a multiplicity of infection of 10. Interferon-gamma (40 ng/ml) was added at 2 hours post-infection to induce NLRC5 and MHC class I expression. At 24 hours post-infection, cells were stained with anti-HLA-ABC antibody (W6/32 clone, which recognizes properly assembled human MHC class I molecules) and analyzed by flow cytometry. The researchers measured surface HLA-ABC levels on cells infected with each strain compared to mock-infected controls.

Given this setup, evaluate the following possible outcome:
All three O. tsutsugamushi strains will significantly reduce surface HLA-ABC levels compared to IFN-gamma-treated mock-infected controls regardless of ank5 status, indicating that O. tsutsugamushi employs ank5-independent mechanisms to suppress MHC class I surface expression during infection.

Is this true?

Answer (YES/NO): YES